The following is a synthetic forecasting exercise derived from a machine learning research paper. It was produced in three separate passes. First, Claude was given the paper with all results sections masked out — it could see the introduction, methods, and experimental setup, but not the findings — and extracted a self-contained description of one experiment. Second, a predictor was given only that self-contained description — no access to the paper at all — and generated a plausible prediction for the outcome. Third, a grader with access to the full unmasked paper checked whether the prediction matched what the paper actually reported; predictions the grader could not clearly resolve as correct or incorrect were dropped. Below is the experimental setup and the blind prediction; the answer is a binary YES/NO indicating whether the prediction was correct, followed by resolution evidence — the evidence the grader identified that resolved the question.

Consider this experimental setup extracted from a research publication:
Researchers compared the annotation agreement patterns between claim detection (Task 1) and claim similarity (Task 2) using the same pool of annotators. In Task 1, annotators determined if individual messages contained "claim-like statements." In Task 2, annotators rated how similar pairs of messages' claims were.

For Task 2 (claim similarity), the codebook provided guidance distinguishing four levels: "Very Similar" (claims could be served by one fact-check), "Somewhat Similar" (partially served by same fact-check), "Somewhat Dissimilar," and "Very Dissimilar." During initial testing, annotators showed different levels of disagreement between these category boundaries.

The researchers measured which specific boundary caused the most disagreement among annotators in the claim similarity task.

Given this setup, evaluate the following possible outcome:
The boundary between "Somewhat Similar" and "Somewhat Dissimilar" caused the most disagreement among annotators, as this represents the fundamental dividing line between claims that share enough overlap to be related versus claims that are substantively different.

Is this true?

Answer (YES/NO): NO